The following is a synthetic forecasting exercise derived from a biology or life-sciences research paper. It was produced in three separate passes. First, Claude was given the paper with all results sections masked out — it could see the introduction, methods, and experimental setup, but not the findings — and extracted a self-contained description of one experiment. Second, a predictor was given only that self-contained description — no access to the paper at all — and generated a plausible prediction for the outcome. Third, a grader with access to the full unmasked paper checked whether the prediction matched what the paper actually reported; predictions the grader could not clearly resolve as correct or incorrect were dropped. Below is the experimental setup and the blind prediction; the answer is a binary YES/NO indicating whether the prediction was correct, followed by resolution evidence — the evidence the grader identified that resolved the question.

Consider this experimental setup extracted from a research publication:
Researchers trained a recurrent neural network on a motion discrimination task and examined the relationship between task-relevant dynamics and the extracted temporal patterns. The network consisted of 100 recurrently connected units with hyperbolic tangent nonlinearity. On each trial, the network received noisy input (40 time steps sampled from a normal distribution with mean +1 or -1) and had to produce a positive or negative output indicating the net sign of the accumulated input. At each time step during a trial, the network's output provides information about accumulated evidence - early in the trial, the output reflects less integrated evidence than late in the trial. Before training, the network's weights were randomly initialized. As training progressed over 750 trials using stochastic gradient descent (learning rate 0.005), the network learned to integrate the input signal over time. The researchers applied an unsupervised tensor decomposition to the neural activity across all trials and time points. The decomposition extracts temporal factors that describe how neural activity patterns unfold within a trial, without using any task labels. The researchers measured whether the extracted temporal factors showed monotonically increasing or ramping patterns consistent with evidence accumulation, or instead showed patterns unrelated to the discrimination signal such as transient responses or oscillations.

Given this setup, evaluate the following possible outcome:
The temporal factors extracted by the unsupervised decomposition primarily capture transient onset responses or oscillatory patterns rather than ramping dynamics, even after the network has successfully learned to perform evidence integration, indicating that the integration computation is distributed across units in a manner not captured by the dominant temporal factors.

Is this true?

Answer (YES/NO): NO